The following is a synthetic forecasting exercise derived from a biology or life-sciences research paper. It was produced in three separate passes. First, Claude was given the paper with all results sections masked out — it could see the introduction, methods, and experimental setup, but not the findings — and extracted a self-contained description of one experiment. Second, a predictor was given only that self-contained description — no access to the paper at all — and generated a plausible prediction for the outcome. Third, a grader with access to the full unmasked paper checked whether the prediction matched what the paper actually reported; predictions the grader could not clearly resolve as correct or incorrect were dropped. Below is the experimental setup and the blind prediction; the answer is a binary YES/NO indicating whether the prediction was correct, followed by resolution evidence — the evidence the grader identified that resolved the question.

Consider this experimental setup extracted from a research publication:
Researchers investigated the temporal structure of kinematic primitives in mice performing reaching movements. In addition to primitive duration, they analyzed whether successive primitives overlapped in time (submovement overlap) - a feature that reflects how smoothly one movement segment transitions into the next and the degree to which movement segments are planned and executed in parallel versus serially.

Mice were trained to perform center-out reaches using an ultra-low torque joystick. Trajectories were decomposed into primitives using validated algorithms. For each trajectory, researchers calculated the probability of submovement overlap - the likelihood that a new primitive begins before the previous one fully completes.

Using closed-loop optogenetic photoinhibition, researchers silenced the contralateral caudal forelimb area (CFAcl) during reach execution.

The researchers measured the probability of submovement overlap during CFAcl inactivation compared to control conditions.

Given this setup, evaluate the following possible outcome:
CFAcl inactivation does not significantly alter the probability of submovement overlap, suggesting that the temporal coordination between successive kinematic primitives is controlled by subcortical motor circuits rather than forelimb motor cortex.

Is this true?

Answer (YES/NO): YES